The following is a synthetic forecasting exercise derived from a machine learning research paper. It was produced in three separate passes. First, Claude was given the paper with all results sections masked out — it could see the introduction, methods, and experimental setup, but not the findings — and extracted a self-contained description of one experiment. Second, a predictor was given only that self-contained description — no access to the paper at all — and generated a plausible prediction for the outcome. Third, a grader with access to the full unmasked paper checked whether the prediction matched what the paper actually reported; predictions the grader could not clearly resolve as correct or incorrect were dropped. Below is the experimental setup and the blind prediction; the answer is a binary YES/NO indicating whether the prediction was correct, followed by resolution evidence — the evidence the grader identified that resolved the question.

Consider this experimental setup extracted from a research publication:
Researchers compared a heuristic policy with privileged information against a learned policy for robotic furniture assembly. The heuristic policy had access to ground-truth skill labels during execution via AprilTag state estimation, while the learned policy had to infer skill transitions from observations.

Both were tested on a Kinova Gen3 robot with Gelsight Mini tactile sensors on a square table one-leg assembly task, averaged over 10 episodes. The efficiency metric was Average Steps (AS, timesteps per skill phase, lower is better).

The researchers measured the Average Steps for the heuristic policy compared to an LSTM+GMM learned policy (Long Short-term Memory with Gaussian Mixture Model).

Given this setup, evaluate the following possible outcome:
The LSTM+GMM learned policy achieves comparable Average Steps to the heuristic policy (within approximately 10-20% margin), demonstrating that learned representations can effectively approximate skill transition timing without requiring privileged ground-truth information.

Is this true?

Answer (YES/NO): NO